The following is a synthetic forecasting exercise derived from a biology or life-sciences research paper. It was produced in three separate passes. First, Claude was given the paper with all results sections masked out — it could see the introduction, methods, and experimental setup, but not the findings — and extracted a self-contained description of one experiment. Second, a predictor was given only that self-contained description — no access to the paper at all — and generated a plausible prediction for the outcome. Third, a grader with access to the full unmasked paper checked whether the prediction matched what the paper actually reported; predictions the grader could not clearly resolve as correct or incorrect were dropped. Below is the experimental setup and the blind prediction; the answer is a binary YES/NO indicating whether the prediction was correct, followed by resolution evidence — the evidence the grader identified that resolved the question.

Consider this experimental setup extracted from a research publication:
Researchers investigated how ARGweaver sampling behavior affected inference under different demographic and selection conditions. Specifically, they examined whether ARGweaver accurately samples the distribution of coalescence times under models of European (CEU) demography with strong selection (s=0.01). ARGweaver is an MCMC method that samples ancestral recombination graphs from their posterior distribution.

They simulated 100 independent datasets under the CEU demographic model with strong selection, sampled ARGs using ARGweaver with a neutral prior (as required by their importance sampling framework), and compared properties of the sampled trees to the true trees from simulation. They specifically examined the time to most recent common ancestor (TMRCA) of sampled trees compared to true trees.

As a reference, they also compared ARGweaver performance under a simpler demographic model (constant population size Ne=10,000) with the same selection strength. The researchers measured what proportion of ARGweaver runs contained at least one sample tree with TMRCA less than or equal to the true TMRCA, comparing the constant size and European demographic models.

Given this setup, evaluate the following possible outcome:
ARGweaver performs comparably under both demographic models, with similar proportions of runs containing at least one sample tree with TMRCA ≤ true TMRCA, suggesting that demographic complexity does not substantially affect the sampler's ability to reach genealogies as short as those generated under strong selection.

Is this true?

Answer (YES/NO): NO